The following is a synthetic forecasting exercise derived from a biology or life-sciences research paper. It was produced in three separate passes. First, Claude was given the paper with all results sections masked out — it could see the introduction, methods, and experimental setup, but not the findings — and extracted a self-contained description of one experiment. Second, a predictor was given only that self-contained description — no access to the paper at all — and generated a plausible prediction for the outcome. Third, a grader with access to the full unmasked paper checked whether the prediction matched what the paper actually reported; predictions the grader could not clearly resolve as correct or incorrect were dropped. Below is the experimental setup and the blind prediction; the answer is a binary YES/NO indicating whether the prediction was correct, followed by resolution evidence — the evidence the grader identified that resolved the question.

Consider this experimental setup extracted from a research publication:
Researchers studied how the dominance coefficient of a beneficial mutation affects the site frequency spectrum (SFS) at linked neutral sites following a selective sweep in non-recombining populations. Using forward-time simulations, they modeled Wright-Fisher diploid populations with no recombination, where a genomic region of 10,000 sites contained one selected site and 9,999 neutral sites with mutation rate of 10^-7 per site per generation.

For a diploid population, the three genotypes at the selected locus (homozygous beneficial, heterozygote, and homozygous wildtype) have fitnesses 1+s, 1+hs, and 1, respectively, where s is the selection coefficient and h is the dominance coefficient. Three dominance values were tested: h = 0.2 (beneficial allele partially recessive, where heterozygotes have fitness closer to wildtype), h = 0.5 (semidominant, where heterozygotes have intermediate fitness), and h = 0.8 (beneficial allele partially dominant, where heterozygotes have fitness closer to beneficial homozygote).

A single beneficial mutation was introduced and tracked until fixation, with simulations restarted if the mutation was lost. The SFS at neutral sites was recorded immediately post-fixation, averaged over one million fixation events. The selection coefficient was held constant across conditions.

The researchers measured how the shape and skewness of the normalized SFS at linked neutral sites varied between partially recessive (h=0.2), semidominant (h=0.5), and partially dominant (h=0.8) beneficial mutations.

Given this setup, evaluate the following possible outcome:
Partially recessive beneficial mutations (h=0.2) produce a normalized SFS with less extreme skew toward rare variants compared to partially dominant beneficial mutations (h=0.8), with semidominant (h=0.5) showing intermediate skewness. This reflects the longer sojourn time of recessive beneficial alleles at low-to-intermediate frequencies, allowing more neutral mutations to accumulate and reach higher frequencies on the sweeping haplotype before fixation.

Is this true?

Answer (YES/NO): NO